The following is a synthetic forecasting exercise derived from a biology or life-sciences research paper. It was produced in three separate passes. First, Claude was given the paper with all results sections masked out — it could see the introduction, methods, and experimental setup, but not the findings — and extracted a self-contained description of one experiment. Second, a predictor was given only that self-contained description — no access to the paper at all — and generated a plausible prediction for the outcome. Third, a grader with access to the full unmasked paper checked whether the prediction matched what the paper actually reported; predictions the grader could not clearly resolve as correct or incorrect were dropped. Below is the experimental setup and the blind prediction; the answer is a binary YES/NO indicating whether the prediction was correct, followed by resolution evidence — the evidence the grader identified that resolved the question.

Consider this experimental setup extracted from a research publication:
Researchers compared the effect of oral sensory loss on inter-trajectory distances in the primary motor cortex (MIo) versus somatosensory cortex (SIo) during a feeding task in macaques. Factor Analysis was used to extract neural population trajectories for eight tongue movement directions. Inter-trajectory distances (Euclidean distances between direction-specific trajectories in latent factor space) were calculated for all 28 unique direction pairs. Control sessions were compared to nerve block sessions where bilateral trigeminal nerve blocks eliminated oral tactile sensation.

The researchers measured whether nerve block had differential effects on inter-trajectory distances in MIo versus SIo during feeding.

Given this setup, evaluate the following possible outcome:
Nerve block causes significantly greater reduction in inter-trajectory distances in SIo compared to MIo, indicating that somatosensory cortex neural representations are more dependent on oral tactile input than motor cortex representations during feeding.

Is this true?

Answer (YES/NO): NO